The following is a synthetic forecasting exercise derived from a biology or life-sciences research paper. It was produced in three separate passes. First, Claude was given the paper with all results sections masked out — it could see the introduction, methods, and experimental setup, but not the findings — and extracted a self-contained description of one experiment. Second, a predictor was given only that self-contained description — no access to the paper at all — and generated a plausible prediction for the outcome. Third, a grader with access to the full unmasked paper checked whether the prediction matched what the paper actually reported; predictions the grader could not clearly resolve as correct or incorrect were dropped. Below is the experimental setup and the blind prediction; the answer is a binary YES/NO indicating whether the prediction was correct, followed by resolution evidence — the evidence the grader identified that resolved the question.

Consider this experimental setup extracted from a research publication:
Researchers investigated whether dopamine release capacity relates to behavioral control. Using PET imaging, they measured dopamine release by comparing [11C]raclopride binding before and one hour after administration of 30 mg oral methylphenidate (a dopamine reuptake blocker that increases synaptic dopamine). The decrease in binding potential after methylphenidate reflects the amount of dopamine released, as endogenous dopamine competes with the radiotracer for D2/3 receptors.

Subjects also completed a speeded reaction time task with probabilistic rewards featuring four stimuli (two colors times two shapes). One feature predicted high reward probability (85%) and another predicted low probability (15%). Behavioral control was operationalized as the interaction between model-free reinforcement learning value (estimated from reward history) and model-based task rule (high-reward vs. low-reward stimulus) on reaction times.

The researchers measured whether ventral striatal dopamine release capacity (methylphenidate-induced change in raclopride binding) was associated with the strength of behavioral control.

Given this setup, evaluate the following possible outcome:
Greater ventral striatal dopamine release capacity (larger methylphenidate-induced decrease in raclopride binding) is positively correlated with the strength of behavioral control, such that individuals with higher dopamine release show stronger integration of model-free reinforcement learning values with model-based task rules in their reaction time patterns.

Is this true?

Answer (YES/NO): NO